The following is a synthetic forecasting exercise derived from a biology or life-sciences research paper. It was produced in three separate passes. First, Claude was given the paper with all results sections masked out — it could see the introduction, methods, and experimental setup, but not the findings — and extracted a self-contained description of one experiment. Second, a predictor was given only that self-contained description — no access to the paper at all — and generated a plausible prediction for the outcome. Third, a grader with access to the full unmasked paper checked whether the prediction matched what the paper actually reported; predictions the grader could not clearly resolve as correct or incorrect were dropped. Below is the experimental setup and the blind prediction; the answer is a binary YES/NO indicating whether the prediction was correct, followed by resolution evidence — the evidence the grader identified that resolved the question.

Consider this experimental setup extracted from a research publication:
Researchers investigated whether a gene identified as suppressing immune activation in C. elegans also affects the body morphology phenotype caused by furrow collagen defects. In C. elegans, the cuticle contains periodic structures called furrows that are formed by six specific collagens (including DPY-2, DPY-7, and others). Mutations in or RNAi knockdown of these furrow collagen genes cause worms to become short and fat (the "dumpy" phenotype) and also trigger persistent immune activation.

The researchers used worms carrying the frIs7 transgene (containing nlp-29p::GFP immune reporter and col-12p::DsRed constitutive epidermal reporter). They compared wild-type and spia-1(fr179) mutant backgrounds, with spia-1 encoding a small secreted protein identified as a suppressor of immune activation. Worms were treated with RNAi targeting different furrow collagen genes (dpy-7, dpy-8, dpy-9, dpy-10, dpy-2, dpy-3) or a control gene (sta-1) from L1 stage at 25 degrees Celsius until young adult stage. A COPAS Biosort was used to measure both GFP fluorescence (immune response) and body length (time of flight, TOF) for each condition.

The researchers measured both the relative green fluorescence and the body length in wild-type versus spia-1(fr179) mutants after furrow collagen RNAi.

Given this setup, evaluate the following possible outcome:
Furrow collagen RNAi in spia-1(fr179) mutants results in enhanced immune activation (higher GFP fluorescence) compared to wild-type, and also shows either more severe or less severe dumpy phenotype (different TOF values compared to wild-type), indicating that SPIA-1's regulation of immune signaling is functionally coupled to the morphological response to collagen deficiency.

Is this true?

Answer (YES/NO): NO